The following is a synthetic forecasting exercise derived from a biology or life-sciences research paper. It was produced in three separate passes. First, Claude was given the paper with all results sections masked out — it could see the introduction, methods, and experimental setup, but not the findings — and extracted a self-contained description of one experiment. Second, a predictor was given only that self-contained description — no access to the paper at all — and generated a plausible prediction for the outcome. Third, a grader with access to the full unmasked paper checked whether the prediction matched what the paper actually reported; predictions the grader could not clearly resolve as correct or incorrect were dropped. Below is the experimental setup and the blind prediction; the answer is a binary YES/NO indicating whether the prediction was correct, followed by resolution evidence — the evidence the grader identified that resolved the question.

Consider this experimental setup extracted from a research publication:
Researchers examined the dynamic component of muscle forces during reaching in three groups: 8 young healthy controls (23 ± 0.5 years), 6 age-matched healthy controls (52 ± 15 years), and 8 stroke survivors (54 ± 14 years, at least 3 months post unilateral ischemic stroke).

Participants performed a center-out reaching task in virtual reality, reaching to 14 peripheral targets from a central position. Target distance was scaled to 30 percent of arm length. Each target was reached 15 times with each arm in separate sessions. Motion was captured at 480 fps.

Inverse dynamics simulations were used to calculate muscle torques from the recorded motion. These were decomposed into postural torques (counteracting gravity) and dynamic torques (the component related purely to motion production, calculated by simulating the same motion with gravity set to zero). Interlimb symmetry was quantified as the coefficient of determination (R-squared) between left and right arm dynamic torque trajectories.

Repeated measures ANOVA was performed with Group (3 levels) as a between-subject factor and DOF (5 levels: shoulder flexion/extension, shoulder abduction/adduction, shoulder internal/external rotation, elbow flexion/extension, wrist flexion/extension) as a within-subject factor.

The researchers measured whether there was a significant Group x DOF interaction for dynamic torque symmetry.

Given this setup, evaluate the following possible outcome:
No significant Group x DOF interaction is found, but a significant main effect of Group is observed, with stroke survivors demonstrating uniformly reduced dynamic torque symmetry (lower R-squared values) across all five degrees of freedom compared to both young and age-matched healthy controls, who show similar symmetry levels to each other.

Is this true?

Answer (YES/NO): NO